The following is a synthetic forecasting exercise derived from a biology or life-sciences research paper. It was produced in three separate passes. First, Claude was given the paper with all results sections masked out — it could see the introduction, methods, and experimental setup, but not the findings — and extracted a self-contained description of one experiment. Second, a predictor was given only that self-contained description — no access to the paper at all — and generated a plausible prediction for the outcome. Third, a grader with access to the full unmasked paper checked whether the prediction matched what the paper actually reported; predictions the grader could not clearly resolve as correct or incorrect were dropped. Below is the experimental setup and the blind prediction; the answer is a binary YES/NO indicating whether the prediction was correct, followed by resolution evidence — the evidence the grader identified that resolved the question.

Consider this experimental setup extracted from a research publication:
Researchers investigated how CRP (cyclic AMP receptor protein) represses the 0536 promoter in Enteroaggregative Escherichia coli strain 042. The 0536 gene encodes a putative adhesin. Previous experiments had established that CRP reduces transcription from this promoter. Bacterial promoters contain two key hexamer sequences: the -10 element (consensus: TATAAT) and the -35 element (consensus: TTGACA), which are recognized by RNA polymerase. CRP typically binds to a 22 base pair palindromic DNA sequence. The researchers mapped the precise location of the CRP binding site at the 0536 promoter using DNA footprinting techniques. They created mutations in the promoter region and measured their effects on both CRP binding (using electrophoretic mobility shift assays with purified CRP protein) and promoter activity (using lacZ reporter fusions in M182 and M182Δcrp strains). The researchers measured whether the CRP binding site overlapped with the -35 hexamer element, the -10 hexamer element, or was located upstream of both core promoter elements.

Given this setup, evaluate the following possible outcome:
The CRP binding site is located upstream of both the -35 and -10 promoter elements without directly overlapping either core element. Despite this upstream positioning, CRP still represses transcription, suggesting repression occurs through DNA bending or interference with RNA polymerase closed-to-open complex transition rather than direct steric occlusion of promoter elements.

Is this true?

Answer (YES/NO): NO